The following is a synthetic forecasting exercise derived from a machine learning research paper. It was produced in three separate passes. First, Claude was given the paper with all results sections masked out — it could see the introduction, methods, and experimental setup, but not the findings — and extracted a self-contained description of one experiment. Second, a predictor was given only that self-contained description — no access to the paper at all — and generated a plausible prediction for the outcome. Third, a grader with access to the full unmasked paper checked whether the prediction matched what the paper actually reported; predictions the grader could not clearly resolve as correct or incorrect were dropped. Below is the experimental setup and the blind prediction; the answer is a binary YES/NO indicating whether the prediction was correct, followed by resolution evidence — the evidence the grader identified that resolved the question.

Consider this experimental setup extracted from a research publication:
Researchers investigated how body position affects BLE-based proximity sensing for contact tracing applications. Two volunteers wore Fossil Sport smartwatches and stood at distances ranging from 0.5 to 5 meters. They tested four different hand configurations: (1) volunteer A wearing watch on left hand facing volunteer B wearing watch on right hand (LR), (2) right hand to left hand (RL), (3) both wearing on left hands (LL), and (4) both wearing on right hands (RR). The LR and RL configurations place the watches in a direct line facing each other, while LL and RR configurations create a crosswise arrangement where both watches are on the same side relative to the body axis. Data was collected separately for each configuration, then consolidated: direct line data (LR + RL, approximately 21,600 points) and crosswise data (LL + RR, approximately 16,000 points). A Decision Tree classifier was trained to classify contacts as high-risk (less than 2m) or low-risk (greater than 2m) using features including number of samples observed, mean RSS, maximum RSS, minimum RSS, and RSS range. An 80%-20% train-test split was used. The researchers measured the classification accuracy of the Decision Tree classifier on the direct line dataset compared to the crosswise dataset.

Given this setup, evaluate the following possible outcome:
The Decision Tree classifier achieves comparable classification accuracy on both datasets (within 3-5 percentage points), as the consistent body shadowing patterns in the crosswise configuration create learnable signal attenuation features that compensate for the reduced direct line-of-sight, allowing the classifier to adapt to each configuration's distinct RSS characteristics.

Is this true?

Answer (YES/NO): YES